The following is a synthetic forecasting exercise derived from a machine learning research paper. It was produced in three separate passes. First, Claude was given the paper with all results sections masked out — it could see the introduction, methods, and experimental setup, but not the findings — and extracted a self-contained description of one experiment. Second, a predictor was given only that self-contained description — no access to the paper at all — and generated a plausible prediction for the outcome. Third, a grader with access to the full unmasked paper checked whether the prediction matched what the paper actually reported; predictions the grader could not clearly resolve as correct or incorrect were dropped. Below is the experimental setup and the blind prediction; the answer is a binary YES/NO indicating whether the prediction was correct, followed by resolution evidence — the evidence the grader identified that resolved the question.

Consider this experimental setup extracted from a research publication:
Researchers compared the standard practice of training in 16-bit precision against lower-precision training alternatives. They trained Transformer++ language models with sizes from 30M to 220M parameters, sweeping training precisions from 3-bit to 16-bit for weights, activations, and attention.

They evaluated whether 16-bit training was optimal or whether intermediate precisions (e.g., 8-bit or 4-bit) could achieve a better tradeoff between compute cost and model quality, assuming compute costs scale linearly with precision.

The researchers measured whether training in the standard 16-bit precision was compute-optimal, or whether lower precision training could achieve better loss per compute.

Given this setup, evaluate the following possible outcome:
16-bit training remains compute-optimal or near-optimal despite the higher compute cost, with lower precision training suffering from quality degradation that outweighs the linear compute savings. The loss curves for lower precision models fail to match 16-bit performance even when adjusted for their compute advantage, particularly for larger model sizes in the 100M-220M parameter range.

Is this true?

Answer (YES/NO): NO